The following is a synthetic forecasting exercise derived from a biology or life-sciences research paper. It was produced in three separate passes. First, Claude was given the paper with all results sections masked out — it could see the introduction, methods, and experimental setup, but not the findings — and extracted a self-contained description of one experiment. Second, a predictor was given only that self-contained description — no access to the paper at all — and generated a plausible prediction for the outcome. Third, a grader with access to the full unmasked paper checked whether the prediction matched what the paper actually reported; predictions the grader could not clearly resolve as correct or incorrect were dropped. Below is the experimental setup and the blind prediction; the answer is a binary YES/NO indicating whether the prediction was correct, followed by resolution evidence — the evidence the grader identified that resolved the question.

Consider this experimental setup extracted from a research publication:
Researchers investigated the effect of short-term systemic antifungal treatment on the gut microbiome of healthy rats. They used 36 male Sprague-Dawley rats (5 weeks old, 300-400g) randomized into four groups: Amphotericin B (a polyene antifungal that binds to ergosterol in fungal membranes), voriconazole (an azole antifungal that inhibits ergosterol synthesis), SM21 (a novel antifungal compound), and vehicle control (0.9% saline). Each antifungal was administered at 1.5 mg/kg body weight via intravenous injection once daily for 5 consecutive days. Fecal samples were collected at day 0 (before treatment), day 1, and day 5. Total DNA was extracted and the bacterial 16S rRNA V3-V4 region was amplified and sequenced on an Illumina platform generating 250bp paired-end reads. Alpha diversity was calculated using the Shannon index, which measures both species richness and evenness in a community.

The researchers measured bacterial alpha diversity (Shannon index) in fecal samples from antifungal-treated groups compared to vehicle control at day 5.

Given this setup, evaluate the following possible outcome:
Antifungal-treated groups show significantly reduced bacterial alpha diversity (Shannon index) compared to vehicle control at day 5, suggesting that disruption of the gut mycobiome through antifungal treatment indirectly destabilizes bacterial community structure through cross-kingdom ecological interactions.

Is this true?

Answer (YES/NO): NO